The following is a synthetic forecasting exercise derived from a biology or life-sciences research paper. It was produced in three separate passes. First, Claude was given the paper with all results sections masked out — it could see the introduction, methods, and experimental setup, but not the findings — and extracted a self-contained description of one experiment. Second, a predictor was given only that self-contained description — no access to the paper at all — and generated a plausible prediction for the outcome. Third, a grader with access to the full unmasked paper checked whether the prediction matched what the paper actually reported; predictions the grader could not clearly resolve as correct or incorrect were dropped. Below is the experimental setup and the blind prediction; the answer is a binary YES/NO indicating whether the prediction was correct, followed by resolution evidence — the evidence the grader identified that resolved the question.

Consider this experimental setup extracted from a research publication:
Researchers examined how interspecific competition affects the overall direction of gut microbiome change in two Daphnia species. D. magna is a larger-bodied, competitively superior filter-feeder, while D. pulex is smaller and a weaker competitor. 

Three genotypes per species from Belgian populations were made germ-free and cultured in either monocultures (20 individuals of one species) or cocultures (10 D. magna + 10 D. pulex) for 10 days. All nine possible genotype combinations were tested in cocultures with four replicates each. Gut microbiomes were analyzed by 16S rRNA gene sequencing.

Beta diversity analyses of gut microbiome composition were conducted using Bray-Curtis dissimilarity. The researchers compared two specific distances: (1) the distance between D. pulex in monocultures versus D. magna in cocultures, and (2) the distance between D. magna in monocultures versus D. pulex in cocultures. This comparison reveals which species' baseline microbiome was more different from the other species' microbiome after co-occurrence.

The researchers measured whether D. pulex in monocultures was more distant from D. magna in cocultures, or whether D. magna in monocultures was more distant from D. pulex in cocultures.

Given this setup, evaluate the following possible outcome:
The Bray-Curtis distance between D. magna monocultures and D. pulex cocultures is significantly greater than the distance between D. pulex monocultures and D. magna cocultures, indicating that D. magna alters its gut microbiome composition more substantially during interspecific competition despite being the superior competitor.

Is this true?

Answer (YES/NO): NO